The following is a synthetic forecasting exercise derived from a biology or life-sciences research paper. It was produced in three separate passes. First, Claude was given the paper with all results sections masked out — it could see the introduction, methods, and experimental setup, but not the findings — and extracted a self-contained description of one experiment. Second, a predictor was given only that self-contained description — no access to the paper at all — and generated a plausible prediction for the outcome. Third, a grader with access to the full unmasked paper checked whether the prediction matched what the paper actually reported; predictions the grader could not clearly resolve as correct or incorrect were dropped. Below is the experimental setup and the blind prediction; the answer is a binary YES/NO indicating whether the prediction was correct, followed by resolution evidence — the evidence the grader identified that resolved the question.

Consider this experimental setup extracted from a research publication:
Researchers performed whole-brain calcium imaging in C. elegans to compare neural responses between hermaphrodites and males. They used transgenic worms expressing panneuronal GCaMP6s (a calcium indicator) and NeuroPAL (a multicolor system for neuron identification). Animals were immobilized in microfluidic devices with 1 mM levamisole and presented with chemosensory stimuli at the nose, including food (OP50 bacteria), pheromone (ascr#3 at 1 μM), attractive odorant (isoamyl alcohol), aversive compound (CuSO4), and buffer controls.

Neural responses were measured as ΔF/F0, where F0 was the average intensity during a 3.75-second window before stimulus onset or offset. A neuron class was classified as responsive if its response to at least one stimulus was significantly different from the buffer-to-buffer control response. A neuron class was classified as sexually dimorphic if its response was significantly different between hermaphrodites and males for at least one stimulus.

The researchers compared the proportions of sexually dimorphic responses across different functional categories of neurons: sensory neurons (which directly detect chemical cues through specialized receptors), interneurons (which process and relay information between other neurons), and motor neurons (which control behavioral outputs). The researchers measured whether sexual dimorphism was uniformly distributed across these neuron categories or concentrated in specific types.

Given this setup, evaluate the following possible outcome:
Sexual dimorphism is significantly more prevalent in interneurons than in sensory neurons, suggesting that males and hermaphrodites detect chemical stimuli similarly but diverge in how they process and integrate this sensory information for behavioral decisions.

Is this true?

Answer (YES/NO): NO